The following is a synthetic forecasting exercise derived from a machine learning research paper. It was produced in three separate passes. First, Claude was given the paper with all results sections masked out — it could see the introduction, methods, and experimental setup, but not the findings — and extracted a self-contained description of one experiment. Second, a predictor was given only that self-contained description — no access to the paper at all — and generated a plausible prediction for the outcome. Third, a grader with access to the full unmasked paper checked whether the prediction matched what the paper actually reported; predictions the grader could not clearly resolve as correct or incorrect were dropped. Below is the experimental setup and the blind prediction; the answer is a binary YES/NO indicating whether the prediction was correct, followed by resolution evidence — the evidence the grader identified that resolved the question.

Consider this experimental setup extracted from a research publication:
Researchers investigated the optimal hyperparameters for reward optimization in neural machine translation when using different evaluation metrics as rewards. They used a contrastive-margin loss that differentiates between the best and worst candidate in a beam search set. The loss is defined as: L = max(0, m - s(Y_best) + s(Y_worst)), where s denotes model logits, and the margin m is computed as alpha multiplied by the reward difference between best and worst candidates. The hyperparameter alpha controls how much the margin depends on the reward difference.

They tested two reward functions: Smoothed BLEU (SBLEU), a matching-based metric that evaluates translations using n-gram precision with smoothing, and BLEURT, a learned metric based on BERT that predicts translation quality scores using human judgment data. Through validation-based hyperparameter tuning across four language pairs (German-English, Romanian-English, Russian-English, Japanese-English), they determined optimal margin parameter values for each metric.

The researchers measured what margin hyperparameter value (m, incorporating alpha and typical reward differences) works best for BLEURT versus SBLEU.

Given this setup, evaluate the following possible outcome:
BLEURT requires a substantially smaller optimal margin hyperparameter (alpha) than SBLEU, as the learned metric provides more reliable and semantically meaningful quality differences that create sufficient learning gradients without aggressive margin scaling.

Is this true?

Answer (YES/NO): YES